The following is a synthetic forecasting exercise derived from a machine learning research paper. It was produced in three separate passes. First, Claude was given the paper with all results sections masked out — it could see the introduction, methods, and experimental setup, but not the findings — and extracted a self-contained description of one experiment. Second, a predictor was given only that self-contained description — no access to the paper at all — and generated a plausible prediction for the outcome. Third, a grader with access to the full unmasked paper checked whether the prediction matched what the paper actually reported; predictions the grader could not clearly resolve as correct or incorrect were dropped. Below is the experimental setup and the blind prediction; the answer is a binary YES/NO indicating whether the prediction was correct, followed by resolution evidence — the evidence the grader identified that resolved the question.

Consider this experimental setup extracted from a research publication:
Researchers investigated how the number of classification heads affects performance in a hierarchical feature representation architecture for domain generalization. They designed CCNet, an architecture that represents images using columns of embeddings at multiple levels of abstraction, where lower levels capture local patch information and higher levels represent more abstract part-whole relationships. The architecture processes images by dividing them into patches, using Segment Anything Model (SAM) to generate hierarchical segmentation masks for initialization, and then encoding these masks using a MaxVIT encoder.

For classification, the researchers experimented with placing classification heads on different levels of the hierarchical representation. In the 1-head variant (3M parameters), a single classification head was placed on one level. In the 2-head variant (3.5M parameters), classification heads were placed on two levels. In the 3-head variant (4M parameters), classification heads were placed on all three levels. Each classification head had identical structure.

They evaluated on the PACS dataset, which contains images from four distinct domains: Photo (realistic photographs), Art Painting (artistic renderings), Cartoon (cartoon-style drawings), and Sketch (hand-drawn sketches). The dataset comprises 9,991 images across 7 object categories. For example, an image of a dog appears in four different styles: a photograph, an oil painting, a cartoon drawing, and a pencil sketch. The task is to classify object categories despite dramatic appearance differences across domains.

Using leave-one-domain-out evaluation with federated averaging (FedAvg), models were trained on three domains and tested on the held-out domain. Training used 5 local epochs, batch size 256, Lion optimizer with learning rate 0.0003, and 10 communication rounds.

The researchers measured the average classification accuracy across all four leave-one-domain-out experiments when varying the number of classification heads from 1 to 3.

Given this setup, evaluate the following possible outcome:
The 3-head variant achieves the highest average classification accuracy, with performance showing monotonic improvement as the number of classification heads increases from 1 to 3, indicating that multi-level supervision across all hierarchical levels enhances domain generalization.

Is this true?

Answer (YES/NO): YES